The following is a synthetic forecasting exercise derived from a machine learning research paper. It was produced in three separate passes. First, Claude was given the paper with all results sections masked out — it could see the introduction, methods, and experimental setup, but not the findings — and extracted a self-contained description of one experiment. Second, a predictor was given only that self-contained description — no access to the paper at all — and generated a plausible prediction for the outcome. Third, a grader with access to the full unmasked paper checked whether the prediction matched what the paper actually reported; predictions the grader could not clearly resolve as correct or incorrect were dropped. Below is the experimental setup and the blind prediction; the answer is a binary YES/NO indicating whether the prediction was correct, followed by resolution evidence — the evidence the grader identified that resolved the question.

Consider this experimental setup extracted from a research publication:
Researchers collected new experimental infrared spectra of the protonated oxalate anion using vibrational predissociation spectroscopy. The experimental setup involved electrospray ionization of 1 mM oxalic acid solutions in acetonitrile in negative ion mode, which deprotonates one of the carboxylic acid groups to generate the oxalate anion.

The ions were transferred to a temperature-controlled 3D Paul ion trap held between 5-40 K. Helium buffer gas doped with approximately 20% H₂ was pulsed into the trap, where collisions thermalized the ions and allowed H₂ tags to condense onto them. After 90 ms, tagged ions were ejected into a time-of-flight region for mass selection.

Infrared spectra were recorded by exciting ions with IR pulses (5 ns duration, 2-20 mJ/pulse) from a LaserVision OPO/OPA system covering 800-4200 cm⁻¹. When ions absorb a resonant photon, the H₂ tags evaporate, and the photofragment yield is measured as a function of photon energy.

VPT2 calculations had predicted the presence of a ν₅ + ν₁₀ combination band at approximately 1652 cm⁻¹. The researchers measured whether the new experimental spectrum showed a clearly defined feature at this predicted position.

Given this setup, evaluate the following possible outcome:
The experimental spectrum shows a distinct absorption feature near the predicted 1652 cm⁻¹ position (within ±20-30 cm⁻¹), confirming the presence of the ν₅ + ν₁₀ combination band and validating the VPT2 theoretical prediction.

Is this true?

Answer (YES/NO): YES